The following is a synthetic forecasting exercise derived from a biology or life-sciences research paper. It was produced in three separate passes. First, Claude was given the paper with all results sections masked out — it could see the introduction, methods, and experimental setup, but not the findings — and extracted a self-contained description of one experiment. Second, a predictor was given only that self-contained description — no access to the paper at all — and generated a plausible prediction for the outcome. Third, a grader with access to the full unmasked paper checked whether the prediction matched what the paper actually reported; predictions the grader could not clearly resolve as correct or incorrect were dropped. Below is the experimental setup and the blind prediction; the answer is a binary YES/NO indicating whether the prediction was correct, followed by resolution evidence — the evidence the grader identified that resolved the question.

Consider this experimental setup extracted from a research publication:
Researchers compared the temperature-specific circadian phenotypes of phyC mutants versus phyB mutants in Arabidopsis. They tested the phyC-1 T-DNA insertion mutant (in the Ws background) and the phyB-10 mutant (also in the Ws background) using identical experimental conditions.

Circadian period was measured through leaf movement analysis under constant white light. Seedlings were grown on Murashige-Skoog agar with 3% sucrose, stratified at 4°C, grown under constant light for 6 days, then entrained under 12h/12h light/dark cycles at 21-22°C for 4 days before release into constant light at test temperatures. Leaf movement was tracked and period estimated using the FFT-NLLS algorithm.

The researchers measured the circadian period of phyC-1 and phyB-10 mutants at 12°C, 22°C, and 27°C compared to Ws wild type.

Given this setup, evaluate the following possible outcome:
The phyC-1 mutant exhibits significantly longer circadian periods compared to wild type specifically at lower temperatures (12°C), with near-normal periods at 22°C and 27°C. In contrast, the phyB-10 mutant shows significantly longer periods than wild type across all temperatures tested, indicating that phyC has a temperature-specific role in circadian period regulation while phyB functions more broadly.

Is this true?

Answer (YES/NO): NO